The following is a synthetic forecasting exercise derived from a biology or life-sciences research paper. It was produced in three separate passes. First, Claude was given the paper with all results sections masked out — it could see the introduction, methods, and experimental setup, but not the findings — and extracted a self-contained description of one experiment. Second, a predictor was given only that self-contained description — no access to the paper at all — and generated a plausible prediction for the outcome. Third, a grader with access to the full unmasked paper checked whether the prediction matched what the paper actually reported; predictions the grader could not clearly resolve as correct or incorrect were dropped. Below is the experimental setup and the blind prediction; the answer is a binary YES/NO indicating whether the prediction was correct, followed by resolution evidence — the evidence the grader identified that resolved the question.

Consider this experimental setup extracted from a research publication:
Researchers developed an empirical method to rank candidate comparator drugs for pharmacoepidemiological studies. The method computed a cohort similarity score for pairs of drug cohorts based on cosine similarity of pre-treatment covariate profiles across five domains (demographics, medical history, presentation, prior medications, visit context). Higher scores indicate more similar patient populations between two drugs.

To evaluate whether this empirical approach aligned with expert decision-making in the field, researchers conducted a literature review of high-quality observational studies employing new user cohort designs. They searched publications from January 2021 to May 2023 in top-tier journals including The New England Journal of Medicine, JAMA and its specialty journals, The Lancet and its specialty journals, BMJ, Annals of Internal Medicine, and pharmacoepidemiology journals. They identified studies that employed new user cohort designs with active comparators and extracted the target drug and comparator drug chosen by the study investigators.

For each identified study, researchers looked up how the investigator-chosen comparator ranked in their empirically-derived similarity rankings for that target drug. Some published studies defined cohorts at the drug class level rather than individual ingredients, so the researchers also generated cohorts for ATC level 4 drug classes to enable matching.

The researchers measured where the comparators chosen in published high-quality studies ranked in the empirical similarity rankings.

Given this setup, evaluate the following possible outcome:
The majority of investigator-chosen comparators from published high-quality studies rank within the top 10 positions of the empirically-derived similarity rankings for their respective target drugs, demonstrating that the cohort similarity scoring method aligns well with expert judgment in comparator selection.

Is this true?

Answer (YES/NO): YES